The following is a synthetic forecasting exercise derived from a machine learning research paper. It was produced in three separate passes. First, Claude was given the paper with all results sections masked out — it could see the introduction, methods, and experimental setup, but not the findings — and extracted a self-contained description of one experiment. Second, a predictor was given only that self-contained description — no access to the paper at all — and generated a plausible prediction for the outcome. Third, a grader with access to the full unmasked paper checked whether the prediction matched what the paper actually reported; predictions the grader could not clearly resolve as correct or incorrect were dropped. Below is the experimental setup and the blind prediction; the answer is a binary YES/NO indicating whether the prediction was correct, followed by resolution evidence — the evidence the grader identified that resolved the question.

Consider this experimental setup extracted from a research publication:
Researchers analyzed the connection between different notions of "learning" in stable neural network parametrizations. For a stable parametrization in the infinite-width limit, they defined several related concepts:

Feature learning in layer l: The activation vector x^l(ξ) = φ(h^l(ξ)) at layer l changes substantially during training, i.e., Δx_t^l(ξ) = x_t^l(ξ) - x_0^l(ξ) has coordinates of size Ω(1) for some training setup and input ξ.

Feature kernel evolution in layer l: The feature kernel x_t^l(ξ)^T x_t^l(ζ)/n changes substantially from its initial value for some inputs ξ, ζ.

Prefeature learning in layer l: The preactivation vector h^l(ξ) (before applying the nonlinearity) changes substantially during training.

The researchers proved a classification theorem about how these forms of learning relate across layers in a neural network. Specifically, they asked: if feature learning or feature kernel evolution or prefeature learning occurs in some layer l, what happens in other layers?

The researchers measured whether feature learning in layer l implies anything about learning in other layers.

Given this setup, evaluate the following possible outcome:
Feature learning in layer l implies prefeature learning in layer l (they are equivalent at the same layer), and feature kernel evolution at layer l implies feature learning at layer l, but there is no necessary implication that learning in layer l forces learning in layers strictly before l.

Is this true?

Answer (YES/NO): YES